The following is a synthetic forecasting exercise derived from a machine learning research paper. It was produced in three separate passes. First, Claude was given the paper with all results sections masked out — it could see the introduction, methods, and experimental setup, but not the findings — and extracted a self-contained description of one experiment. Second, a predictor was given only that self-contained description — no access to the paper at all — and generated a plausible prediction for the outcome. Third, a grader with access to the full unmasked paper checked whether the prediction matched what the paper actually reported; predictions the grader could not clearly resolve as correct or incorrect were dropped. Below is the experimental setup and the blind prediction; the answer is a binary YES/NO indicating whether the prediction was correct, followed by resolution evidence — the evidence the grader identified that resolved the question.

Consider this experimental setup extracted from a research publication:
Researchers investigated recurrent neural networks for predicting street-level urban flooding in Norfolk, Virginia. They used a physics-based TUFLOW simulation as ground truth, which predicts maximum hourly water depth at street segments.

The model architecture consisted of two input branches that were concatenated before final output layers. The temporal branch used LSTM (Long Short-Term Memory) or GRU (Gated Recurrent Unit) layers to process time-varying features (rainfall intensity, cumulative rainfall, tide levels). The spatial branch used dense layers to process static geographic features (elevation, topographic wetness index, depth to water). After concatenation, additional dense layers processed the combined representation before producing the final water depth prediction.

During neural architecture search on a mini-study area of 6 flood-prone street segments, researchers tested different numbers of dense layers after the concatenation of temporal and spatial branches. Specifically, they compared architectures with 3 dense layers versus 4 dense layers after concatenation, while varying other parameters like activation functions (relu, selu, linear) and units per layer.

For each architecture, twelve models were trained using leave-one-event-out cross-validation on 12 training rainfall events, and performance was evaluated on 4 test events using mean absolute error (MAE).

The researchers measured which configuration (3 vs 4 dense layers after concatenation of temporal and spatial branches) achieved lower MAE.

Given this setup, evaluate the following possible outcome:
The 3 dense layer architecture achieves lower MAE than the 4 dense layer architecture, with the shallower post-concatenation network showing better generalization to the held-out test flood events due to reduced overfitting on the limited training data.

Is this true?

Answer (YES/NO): NO